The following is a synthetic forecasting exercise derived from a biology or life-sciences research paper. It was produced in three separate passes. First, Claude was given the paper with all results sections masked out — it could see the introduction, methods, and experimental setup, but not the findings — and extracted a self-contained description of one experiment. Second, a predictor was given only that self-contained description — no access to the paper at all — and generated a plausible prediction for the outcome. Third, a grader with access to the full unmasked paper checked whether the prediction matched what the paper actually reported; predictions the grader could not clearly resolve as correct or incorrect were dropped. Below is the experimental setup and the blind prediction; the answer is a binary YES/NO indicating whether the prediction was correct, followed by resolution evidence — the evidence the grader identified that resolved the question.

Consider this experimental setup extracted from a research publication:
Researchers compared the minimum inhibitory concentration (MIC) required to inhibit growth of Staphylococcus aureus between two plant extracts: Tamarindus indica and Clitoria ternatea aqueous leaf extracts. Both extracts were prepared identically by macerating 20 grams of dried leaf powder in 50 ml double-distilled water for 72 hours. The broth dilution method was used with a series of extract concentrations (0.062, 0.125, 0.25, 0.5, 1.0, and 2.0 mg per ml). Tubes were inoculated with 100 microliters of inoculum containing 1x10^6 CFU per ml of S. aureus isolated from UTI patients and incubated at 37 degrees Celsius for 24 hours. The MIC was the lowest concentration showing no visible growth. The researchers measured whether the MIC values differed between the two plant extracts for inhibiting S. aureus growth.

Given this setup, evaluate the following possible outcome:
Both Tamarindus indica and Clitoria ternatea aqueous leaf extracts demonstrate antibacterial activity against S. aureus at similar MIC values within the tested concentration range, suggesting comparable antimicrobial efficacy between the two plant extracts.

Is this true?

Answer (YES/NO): YES